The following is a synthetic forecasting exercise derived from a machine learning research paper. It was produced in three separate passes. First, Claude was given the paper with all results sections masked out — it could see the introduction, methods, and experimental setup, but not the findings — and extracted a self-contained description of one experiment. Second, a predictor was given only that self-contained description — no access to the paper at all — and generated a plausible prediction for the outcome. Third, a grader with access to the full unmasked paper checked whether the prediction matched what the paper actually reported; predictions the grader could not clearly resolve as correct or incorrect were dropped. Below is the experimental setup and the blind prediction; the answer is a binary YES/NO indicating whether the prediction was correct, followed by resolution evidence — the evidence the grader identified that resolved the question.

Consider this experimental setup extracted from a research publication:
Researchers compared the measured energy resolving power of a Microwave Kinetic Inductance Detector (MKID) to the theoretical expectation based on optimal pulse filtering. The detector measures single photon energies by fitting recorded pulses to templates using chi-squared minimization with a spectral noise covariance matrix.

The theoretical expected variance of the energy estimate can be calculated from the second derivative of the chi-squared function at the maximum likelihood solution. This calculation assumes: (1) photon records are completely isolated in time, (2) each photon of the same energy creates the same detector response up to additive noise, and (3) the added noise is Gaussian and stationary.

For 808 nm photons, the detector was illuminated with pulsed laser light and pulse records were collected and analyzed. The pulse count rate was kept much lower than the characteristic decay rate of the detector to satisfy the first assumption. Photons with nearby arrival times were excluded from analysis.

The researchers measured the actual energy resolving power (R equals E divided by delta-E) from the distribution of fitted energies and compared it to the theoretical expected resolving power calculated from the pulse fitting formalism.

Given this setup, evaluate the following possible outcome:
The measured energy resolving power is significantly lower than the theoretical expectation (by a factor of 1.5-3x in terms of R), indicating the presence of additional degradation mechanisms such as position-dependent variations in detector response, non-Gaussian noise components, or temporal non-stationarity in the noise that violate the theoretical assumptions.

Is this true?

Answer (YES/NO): YES